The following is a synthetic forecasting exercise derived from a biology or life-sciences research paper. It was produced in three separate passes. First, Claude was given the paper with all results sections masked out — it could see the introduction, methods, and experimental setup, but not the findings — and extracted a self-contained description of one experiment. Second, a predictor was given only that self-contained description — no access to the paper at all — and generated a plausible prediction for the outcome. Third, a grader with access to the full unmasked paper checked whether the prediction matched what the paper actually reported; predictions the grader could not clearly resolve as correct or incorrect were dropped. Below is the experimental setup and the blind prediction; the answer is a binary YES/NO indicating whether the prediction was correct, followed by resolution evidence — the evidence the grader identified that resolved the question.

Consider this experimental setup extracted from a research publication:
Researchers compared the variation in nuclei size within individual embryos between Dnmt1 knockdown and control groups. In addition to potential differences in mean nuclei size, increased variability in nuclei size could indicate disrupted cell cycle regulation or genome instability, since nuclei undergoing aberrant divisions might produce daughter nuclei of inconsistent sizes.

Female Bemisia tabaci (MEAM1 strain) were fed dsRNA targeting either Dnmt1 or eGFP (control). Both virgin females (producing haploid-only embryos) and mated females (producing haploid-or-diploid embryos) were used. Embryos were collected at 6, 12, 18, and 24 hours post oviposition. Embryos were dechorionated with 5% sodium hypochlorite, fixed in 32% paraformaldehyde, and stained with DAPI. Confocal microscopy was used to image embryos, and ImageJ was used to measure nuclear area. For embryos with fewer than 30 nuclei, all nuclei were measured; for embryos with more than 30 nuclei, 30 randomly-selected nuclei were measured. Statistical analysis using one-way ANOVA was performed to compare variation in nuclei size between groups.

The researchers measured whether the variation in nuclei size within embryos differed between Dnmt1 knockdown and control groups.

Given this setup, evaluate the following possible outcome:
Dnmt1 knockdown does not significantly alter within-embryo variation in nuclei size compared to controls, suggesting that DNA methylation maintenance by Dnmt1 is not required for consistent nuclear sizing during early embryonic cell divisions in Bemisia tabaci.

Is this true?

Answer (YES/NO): NO